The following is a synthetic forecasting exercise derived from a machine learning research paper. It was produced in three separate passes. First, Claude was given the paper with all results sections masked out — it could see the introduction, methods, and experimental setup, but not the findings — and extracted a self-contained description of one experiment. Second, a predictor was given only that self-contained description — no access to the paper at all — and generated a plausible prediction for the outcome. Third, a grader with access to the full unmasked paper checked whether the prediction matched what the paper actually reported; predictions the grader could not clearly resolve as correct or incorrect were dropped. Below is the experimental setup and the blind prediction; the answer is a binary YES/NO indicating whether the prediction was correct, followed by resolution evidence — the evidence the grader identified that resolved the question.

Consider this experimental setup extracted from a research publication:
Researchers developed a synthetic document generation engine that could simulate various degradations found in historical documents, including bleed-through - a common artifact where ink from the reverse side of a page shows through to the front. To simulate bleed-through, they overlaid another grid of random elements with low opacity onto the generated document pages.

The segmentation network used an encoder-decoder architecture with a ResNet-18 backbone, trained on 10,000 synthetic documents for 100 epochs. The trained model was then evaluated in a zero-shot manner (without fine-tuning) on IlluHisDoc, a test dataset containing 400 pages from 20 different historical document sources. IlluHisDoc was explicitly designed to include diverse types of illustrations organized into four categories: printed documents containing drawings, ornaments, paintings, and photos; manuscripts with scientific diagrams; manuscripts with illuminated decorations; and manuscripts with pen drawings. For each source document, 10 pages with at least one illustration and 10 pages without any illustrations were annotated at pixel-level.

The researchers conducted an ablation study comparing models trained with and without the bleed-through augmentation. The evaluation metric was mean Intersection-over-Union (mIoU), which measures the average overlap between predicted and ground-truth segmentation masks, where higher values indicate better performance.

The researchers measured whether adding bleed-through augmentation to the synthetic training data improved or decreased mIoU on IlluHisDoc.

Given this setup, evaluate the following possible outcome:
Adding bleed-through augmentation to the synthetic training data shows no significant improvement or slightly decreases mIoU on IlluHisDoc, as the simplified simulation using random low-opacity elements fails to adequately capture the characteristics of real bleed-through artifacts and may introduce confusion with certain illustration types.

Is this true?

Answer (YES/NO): YES